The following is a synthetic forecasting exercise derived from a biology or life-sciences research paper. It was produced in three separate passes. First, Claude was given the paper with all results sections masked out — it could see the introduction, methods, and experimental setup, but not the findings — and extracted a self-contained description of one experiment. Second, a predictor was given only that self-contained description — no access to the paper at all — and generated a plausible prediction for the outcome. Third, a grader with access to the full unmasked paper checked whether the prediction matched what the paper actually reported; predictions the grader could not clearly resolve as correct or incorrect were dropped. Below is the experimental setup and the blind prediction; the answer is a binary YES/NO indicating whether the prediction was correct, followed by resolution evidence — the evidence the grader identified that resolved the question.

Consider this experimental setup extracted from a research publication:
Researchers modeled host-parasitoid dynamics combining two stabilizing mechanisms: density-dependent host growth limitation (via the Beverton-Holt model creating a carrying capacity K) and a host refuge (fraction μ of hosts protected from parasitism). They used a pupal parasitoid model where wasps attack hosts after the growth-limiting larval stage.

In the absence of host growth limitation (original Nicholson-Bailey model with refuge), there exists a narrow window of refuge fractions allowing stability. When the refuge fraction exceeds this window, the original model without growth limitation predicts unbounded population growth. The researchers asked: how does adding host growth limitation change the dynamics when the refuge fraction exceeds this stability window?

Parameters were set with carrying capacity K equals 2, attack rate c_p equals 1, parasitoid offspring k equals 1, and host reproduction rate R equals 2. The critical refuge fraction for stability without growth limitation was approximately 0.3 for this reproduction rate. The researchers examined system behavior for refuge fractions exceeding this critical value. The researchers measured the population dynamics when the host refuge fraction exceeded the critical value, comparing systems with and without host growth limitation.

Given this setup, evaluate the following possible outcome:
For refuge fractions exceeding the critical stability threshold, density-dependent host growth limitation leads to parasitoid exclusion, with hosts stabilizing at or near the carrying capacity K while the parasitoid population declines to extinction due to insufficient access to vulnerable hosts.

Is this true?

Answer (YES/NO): NO